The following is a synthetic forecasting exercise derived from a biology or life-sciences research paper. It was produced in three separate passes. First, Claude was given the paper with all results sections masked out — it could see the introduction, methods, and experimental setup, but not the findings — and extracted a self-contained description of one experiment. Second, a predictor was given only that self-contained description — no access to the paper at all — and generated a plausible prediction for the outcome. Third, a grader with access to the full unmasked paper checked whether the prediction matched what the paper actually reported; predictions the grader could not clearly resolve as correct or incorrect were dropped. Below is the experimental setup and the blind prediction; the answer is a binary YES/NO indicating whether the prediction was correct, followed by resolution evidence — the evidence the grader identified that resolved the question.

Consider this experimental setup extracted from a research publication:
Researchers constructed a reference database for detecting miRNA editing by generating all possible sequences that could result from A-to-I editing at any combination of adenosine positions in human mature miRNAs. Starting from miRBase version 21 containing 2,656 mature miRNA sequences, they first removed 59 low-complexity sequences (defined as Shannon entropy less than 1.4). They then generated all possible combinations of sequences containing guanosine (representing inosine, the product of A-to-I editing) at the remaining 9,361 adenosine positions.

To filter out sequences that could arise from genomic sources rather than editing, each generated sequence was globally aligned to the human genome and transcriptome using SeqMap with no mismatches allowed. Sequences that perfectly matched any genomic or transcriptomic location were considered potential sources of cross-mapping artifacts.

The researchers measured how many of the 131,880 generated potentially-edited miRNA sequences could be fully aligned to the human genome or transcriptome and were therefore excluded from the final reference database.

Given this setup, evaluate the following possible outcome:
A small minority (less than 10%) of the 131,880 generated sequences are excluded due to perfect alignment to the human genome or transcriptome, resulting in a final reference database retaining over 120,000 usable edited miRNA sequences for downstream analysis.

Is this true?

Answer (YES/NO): YES